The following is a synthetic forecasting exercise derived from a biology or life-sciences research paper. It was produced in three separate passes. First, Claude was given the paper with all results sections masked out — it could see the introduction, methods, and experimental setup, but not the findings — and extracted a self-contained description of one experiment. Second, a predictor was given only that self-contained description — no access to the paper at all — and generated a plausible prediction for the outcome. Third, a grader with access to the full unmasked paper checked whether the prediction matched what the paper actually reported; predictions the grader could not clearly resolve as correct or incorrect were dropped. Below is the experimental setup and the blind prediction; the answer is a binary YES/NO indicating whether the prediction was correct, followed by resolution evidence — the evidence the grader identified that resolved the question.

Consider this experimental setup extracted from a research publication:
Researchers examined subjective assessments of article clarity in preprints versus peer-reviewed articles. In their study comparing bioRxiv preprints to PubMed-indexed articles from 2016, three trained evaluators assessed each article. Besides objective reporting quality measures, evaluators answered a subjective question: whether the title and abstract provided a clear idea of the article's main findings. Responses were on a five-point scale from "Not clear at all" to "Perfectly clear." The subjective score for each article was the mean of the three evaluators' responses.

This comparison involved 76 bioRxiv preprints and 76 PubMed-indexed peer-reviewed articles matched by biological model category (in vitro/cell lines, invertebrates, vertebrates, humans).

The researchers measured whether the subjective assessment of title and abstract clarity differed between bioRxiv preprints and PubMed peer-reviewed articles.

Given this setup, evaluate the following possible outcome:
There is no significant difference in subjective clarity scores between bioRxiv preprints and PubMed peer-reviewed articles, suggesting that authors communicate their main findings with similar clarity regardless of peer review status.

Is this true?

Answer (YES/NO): NO